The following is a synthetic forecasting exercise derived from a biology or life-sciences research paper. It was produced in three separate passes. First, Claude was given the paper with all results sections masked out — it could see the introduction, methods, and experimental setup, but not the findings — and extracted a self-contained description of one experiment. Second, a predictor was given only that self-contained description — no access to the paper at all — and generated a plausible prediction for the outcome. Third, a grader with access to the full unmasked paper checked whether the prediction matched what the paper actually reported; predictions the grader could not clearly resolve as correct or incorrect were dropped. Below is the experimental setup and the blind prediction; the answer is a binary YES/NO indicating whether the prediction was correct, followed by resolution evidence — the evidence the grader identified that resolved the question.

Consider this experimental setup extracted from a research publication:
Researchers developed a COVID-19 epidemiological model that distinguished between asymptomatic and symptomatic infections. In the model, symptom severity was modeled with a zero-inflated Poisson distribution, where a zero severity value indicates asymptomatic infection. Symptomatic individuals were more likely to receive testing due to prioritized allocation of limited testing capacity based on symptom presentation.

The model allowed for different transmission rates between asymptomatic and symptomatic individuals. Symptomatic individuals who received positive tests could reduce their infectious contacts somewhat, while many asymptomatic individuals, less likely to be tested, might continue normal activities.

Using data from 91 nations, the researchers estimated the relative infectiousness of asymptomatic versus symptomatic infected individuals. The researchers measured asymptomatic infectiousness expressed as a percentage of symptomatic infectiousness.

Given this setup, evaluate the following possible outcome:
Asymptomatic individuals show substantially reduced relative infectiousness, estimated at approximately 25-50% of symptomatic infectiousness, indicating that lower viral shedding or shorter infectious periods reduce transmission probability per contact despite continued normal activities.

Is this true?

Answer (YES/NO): YES